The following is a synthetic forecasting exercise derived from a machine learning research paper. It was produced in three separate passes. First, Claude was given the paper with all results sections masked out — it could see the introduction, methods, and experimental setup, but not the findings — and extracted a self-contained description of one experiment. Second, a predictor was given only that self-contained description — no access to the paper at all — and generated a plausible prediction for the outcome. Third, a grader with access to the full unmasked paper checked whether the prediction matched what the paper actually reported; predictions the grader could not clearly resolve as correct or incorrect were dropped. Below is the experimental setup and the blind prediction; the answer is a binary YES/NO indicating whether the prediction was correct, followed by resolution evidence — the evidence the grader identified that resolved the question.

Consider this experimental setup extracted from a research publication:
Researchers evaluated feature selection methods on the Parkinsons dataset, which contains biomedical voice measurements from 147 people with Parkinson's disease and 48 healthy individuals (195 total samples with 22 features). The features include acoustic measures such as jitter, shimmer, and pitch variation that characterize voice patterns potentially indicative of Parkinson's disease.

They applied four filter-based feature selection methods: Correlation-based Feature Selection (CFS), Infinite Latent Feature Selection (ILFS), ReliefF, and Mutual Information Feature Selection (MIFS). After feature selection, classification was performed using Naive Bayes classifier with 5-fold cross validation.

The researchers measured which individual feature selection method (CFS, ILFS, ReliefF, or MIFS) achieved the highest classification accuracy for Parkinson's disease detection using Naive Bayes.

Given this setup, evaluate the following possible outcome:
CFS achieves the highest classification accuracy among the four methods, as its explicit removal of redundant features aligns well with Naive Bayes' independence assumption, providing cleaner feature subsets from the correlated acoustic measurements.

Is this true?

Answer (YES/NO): NO